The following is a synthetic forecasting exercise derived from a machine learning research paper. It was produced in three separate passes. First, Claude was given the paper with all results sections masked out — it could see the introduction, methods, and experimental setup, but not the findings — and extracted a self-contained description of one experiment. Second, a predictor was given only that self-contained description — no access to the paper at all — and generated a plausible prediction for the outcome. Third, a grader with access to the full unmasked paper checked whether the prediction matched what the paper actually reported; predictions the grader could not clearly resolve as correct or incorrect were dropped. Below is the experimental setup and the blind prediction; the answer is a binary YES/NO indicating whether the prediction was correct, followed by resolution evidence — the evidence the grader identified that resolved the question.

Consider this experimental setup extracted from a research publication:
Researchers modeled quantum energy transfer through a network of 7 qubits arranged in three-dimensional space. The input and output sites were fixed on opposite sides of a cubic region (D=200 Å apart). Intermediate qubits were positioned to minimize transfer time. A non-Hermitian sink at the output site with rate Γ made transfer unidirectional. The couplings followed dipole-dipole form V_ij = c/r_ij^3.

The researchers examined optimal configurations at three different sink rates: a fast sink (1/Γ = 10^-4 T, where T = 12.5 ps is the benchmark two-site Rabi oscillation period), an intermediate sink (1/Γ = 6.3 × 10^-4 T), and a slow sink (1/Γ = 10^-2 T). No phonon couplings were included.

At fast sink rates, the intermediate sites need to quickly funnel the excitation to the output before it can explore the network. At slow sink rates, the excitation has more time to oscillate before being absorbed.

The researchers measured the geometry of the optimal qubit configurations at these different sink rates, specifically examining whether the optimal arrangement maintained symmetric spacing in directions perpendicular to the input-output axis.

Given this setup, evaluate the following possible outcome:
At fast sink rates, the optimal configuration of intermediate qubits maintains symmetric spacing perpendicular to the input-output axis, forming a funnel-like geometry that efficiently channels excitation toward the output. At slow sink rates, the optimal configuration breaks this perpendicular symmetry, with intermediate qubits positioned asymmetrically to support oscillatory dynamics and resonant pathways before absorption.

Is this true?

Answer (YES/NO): NO